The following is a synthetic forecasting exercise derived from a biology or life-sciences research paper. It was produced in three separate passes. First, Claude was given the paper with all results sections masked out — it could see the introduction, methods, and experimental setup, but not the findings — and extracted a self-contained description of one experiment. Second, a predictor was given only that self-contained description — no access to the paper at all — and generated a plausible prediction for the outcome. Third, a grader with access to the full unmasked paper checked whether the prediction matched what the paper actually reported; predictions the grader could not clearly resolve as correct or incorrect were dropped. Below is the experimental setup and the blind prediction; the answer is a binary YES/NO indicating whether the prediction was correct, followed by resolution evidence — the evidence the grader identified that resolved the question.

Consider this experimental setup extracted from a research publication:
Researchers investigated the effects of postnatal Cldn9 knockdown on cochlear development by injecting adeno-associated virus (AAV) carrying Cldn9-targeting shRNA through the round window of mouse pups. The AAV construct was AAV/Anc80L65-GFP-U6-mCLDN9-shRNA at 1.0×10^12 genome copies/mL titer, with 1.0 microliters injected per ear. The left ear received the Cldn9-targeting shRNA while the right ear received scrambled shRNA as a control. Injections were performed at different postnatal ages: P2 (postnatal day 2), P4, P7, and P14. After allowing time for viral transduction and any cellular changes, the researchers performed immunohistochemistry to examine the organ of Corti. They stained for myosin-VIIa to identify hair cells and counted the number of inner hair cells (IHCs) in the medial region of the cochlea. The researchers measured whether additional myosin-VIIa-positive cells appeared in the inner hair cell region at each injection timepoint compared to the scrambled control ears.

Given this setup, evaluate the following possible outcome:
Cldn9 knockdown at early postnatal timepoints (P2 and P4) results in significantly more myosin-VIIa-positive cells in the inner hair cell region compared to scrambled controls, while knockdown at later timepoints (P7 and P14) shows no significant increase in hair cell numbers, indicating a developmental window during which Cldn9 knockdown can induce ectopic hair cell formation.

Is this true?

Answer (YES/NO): NO